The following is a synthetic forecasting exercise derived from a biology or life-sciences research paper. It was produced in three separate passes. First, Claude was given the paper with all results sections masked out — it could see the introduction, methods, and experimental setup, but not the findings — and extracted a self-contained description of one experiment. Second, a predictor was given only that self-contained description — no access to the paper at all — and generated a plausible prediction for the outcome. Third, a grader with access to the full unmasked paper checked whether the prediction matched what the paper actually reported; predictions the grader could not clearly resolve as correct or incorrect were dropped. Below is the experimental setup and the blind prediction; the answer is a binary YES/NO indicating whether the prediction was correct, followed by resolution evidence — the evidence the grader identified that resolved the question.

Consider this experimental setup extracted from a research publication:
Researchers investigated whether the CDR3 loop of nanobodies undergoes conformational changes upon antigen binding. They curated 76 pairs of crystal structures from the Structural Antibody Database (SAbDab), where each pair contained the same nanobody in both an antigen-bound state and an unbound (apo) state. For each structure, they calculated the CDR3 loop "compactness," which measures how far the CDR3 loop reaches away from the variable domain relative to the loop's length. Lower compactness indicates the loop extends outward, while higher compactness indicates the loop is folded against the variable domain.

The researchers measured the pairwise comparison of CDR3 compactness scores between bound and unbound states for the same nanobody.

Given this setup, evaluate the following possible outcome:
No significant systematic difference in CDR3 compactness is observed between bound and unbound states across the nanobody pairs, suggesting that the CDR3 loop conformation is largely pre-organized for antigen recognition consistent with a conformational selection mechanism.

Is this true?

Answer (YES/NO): YES